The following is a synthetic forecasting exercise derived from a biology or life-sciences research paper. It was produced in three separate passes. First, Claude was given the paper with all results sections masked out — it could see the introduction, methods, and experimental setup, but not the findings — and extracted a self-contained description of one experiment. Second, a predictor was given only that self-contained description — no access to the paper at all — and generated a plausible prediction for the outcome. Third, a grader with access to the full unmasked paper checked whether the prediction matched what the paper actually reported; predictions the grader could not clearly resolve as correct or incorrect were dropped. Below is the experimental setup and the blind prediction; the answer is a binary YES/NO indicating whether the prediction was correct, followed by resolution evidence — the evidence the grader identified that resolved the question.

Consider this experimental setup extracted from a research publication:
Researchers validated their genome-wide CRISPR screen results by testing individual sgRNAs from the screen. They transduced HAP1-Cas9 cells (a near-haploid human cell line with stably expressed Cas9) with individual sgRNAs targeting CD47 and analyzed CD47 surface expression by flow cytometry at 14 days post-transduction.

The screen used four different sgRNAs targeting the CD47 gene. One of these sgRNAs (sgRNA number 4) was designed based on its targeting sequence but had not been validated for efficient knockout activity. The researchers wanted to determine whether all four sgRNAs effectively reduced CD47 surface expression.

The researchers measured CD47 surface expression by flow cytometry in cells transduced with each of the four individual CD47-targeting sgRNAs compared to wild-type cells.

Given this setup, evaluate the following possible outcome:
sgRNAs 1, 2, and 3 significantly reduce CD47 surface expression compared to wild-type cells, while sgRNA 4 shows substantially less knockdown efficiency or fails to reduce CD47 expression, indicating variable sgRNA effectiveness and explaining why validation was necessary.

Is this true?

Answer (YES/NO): YES